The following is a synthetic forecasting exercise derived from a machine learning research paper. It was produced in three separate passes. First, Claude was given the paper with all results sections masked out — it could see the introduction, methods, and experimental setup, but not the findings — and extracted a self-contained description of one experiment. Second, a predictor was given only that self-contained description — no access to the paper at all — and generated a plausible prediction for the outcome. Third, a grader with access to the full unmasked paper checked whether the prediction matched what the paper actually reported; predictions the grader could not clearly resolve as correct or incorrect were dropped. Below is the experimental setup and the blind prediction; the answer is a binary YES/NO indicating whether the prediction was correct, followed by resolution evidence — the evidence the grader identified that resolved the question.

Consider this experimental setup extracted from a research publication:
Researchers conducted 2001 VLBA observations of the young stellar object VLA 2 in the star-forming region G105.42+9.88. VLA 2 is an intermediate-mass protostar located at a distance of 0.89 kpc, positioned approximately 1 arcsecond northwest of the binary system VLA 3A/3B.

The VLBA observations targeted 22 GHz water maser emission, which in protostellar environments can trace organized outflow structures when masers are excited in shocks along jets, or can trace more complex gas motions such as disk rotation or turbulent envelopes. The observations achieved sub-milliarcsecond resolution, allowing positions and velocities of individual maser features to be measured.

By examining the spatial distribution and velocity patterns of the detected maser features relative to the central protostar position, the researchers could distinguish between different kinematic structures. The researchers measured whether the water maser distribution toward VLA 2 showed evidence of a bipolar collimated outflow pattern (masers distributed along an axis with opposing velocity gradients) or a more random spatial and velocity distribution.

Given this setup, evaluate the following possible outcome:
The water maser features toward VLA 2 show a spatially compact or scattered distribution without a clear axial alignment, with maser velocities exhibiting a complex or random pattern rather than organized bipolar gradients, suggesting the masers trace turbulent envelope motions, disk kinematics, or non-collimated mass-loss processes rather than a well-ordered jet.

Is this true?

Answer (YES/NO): NO